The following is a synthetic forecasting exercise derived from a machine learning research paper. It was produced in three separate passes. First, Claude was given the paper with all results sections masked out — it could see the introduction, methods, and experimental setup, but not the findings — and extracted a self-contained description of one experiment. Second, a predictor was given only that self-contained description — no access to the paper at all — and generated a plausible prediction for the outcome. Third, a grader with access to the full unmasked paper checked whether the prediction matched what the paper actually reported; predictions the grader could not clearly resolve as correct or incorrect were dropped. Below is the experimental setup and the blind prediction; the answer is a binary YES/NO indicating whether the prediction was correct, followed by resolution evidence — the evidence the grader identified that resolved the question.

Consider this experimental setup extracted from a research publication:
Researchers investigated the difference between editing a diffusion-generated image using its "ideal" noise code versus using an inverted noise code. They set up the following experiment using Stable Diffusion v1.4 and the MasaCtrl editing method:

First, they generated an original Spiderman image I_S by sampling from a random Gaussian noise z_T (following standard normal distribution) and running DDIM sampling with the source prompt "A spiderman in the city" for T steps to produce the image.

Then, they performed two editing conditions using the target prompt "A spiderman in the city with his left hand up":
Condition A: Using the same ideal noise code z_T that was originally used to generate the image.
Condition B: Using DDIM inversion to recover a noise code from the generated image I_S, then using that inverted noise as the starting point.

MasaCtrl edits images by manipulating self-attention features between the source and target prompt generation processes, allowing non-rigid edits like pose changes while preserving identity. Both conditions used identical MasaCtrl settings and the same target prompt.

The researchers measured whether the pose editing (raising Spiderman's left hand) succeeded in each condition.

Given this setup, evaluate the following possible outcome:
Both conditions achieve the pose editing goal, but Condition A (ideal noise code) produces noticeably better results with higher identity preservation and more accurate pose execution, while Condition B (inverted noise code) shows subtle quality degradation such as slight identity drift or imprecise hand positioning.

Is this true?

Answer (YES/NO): NO